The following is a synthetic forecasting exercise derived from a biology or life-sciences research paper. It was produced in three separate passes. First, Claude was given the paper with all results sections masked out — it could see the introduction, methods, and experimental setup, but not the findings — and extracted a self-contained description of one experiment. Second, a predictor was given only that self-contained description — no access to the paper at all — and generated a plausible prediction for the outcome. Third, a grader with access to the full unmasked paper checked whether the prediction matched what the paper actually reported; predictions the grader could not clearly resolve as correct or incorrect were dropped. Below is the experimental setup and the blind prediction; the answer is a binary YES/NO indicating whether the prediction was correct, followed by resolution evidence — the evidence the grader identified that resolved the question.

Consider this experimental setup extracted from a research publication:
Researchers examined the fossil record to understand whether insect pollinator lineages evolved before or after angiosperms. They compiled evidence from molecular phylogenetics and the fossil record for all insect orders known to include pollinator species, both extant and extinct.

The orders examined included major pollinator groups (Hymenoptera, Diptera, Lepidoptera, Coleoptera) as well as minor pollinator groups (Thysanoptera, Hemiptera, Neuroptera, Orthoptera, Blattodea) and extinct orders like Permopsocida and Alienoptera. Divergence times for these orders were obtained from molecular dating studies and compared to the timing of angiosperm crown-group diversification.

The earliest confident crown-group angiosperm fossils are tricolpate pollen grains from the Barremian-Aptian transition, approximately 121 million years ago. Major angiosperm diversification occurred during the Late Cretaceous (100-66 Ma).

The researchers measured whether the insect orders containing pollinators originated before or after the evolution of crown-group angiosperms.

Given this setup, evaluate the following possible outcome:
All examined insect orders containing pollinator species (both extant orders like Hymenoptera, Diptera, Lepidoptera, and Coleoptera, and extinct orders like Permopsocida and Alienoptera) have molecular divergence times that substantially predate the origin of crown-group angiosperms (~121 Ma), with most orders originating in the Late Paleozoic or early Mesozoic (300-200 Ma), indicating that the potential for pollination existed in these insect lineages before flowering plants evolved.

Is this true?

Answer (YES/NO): YES